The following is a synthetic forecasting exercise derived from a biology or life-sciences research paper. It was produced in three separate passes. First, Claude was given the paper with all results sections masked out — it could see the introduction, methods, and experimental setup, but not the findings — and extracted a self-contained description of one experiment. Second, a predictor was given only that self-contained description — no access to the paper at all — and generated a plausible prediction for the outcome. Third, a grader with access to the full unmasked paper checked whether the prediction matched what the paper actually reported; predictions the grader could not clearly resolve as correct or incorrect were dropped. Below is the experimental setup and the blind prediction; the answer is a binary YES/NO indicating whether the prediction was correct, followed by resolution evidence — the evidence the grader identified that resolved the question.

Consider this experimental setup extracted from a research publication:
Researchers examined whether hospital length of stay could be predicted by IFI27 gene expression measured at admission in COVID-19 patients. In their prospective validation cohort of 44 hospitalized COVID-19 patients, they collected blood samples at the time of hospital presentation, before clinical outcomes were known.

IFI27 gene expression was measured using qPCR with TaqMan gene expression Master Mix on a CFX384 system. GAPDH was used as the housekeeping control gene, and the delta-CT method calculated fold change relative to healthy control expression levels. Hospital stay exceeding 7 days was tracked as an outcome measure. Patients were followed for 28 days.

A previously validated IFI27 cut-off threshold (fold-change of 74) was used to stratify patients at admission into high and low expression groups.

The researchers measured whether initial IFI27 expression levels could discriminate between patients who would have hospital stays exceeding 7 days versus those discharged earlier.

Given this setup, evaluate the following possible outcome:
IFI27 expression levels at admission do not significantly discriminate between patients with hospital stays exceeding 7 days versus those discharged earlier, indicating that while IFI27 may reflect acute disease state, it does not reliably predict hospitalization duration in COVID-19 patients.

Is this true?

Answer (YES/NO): NO